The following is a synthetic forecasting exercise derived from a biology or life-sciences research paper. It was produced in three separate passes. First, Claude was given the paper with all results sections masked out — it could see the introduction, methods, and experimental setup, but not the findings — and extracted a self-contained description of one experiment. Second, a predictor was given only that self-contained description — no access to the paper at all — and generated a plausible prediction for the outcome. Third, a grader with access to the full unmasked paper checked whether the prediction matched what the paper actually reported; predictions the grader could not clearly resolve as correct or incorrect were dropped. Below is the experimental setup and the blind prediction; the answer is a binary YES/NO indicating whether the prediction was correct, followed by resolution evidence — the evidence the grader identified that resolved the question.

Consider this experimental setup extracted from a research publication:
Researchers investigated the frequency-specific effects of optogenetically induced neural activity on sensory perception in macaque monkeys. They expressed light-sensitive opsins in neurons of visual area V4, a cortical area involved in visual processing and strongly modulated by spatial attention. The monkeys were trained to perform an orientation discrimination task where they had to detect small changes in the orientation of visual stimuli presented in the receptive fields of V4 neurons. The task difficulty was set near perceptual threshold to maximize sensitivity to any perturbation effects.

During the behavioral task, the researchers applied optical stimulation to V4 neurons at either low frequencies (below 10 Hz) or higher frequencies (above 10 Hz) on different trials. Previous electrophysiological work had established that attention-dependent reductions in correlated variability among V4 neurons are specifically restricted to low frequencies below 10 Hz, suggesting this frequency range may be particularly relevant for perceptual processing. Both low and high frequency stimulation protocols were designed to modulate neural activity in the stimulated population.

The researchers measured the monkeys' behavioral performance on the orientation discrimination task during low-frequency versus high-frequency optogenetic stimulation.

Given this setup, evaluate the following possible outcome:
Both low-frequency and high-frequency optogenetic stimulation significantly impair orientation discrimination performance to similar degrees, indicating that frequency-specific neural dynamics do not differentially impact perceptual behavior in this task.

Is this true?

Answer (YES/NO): NO